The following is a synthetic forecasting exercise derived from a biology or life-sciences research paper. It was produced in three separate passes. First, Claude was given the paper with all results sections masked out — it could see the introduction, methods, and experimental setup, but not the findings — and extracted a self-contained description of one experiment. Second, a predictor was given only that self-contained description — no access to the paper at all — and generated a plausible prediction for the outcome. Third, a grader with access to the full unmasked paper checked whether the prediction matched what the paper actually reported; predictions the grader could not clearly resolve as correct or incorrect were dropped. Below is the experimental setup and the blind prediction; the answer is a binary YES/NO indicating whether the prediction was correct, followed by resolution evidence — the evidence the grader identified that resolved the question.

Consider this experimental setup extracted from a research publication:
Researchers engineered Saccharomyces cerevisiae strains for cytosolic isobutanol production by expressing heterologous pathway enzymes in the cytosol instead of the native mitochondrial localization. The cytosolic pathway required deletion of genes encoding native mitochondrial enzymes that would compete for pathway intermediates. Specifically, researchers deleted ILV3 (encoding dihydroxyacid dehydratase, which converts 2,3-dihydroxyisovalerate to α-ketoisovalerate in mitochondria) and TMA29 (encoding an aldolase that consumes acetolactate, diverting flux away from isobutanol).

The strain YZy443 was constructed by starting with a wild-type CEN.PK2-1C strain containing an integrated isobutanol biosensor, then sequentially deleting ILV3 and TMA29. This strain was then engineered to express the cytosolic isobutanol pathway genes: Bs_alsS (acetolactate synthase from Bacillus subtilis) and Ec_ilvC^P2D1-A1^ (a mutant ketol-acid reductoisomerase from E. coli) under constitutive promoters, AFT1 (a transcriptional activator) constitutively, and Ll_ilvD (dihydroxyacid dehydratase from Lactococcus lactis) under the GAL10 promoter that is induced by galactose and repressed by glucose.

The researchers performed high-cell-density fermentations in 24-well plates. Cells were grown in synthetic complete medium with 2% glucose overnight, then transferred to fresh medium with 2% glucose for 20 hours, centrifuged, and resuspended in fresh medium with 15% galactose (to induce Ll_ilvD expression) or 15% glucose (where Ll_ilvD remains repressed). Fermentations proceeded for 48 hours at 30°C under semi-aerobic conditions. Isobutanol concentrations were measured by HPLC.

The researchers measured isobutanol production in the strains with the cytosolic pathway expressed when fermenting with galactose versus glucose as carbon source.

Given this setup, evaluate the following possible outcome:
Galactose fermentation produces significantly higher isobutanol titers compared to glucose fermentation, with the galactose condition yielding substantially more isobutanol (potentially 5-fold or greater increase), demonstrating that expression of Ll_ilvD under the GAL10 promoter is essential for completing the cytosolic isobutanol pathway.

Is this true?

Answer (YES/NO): YES